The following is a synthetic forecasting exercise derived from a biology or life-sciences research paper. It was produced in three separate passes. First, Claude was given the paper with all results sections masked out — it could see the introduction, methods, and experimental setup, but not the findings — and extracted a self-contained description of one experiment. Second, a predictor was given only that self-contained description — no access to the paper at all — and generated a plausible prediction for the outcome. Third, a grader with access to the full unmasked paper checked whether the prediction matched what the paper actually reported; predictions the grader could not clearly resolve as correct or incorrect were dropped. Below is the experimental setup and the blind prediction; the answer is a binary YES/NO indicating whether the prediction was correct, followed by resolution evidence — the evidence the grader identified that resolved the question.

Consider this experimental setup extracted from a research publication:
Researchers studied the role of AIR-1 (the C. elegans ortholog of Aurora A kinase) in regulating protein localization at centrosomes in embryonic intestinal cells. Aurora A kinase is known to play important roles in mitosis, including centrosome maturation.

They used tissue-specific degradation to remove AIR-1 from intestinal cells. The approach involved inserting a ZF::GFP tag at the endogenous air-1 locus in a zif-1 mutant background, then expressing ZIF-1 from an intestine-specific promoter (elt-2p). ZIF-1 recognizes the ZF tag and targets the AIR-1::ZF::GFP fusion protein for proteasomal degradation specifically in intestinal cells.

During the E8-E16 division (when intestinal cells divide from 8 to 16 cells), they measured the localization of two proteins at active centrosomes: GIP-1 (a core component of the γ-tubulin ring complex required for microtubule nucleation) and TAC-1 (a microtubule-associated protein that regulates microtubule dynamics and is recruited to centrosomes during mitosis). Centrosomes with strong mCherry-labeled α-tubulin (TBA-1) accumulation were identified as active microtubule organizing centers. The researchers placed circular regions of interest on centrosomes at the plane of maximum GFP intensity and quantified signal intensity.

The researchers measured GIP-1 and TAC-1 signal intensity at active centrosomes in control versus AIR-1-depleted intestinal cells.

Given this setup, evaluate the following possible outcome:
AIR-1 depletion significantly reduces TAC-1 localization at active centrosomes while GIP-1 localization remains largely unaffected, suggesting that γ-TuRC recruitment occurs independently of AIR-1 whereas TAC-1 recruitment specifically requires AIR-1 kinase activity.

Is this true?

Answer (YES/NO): NO